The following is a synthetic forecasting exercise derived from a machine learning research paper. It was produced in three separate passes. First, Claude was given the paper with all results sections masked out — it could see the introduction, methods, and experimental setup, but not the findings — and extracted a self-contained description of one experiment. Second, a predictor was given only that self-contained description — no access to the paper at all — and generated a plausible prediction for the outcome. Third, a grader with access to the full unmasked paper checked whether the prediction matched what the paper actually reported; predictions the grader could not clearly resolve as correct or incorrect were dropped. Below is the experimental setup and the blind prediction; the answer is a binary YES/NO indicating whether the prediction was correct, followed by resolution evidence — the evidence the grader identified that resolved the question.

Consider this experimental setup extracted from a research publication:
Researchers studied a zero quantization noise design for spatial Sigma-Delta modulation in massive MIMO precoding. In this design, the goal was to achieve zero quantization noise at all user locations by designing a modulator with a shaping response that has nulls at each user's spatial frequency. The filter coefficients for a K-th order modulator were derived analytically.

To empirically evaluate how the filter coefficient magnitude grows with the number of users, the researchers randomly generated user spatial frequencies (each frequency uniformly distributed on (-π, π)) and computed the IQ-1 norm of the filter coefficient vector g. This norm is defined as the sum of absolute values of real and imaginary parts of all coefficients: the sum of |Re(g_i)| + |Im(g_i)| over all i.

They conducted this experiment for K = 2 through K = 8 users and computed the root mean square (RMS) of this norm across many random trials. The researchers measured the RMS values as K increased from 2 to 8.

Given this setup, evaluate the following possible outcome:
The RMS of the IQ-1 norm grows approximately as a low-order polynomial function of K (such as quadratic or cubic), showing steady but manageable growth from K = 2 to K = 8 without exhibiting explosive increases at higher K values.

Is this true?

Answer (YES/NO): NO